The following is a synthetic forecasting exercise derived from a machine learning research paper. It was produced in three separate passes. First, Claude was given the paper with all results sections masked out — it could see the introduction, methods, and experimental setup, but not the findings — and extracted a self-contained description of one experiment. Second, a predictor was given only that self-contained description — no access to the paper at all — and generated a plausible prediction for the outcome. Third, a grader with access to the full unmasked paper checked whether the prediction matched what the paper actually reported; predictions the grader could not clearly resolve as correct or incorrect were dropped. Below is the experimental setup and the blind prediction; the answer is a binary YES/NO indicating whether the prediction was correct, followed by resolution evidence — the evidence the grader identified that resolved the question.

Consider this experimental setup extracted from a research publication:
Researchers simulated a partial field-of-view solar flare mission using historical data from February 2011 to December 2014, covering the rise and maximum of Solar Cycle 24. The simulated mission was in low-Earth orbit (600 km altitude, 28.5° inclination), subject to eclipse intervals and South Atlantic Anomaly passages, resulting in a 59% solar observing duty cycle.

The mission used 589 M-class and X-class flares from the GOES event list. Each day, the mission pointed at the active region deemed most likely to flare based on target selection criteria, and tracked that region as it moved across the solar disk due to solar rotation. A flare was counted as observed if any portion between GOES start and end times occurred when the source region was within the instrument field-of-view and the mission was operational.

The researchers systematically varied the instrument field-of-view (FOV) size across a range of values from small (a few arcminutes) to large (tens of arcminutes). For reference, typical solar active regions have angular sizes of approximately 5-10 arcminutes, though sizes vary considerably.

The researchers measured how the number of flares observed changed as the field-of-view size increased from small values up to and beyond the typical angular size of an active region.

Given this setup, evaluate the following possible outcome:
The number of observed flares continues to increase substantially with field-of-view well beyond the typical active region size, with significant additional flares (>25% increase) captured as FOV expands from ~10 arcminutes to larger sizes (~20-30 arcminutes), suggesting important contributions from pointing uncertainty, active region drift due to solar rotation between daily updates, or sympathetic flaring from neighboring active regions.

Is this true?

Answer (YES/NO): NO